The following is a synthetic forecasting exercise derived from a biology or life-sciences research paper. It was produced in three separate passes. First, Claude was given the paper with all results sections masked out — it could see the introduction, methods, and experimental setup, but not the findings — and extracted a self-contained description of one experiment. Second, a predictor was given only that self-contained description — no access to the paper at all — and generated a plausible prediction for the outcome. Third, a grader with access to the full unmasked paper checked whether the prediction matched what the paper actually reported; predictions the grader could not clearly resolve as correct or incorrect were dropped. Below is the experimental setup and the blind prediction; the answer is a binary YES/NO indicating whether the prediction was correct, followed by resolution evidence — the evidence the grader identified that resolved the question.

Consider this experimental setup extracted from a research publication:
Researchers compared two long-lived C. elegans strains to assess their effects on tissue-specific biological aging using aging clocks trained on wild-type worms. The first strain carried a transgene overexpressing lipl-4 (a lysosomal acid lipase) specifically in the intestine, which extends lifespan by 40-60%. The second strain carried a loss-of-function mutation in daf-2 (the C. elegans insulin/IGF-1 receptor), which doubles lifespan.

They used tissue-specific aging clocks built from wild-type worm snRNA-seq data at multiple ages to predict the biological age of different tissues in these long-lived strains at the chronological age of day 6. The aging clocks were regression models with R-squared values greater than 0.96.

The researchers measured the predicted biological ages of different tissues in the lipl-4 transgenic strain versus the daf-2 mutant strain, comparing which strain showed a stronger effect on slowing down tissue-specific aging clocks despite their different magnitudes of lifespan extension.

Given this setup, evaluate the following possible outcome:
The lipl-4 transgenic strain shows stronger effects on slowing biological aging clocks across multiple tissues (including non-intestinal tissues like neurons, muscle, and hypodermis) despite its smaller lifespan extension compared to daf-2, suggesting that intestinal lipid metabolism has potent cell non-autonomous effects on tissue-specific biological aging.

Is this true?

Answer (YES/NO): YES